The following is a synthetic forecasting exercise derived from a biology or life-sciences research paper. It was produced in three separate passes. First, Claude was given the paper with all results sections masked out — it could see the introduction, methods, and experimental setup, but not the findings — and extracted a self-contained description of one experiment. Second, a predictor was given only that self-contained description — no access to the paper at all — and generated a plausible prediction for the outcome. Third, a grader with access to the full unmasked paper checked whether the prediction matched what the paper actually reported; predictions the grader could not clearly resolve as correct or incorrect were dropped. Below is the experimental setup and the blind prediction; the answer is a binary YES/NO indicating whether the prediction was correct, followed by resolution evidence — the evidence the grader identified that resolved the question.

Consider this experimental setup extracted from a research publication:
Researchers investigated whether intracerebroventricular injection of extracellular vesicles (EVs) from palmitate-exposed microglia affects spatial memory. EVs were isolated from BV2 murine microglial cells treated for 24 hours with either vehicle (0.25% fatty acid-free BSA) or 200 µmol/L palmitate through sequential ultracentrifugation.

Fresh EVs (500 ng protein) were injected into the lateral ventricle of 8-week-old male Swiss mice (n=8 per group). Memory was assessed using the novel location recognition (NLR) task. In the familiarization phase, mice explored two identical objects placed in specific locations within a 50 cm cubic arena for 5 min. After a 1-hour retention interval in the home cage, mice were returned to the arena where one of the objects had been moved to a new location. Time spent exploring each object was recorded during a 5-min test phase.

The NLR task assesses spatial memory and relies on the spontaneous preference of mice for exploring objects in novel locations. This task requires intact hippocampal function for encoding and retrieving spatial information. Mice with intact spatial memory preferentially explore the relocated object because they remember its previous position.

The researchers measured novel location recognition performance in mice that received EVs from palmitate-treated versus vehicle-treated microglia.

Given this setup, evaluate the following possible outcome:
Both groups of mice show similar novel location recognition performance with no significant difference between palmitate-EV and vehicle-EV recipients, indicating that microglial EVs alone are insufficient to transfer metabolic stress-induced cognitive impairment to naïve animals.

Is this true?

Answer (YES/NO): NO